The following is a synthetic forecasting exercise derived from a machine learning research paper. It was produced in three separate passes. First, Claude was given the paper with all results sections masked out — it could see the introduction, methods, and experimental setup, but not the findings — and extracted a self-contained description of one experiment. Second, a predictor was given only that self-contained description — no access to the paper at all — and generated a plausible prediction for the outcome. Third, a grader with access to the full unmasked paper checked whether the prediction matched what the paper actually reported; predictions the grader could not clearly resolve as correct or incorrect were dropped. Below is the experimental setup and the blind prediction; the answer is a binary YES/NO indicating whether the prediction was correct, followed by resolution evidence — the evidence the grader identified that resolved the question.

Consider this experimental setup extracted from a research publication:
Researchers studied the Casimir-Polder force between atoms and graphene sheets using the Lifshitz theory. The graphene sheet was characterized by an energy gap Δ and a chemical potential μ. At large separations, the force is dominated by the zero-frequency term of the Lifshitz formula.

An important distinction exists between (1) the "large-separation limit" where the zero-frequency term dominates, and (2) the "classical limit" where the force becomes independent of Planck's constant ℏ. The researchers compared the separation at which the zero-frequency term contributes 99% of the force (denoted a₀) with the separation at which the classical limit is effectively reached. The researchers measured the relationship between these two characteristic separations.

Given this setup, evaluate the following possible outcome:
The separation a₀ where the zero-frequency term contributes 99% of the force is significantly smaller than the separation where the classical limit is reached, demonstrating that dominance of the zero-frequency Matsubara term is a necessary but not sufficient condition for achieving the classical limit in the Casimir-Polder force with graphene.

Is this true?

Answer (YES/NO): YES